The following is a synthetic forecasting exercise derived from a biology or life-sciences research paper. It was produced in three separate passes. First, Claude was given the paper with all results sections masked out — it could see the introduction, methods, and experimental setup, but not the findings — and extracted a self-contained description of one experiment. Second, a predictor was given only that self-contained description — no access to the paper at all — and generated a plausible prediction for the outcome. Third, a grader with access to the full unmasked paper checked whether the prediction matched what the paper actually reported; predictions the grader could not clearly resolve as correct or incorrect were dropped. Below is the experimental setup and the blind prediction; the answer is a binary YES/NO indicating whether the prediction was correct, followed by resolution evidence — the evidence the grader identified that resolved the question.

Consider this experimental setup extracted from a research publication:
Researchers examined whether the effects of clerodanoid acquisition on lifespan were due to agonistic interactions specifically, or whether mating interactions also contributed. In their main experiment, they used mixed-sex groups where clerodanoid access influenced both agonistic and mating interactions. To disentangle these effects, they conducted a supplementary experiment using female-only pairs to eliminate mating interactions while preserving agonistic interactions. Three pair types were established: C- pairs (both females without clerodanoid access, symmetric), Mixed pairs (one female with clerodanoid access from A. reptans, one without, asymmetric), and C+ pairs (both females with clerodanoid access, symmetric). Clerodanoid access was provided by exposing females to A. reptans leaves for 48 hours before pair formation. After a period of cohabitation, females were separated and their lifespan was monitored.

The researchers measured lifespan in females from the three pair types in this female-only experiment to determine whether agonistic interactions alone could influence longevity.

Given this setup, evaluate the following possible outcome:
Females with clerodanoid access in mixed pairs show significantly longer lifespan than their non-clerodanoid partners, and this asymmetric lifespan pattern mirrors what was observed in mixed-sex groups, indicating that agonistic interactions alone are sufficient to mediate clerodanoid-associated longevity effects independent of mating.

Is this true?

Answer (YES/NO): NO